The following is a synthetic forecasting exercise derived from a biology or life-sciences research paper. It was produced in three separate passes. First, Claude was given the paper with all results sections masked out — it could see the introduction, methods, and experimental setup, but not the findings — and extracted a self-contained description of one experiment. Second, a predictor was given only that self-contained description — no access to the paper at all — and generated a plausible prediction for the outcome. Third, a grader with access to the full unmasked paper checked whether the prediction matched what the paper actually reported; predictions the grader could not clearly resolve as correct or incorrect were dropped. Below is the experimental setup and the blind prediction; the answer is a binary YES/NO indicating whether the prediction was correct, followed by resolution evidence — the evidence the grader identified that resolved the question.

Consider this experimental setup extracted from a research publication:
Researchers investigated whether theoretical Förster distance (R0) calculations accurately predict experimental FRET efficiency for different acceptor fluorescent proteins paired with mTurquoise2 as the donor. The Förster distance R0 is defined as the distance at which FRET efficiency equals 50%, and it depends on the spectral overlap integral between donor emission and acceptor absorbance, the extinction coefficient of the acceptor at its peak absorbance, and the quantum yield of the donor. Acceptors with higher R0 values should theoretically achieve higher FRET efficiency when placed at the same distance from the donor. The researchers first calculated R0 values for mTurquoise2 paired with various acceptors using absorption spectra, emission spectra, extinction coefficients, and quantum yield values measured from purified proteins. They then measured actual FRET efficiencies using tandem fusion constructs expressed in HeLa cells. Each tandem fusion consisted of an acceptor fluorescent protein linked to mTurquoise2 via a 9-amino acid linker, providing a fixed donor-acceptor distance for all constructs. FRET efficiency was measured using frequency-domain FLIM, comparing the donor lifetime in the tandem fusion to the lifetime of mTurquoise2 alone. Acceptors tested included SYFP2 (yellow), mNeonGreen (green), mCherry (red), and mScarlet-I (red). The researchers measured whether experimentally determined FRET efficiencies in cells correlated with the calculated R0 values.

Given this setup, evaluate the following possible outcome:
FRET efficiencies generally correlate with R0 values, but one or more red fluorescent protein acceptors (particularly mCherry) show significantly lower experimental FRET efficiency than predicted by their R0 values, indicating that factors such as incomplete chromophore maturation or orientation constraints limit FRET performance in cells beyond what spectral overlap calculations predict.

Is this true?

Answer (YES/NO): NO